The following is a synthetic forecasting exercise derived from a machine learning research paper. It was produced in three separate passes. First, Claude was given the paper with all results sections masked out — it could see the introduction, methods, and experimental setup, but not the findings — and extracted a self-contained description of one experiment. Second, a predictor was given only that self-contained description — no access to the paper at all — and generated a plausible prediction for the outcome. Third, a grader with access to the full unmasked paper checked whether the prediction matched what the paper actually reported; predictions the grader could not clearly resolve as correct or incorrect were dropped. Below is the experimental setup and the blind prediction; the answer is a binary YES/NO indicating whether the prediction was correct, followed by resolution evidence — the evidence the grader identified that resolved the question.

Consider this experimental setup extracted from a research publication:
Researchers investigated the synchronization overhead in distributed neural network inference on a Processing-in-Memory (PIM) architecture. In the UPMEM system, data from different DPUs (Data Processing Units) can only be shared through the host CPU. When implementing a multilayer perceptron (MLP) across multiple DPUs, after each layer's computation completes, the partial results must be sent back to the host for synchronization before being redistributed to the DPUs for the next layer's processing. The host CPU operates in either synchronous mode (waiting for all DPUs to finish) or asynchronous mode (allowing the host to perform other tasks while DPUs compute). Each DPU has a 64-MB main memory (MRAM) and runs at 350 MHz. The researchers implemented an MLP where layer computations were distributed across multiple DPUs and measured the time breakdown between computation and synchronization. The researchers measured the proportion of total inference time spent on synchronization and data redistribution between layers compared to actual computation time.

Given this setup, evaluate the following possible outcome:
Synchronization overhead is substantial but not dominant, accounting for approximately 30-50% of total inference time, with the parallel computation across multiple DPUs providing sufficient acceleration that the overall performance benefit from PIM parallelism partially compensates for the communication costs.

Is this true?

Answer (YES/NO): NO